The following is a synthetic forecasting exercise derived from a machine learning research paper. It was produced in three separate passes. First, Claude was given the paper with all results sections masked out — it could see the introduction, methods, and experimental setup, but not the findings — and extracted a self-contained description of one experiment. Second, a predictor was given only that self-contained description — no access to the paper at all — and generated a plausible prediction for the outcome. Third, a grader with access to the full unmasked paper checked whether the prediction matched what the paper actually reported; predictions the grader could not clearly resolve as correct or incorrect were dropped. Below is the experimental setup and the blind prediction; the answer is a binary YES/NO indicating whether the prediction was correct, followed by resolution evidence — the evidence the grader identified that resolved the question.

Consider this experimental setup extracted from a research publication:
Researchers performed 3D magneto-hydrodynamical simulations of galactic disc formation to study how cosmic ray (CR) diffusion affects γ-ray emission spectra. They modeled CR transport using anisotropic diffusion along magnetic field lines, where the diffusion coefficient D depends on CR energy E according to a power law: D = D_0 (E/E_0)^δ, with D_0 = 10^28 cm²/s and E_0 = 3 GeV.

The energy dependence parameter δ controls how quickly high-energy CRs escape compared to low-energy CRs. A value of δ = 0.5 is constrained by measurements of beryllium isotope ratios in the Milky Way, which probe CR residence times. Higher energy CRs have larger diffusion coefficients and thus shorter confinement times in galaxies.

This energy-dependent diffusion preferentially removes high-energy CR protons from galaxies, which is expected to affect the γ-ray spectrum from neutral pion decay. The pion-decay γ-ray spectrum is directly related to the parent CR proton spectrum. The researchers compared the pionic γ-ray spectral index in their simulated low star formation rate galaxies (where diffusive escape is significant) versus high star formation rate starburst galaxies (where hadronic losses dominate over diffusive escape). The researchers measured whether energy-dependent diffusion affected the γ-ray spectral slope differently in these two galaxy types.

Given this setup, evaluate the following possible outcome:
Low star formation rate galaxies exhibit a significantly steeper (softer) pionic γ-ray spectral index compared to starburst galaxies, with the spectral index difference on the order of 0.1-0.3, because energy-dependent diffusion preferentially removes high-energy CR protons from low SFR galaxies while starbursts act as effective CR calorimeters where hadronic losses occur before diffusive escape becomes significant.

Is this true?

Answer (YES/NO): NO